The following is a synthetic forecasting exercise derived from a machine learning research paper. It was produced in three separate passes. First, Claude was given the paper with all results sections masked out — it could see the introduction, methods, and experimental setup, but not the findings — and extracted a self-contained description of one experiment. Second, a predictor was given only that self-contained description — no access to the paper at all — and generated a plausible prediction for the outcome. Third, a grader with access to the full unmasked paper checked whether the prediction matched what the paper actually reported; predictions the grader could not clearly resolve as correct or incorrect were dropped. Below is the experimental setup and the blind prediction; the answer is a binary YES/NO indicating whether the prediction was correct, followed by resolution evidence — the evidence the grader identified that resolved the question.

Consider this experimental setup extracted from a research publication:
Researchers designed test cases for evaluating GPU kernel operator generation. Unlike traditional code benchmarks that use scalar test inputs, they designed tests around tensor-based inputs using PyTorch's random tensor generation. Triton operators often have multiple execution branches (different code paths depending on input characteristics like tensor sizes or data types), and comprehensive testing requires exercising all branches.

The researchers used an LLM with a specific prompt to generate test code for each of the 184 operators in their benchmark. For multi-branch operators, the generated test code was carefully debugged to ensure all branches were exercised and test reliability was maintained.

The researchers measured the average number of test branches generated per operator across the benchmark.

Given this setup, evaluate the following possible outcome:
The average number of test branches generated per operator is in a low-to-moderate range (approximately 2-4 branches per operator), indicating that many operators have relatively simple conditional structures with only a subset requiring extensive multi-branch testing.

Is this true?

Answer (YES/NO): YES